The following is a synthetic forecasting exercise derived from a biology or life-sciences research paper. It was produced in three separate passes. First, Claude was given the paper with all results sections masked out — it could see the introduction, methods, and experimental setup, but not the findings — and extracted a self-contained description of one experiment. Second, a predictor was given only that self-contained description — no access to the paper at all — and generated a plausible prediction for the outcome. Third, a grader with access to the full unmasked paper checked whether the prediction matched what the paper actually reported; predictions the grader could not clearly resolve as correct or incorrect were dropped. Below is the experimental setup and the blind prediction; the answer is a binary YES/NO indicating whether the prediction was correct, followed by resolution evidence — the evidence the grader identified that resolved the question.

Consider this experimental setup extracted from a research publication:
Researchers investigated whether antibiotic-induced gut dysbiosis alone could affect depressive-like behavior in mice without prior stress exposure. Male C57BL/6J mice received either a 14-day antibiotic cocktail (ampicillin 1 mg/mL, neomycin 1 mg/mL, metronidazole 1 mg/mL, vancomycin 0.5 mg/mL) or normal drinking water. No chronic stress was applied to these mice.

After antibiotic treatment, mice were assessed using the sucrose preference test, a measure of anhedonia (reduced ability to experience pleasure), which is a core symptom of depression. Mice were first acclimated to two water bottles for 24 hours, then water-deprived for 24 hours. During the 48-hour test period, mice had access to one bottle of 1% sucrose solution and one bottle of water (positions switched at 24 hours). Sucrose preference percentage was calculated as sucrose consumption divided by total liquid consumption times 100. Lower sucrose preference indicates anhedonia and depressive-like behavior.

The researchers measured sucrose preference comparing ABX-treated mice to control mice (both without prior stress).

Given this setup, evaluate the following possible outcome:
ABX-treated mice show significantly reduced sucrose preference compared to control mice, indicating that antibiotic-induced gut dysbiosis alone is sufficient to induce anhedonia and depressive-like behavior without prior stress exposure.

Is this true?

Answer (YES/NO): NO